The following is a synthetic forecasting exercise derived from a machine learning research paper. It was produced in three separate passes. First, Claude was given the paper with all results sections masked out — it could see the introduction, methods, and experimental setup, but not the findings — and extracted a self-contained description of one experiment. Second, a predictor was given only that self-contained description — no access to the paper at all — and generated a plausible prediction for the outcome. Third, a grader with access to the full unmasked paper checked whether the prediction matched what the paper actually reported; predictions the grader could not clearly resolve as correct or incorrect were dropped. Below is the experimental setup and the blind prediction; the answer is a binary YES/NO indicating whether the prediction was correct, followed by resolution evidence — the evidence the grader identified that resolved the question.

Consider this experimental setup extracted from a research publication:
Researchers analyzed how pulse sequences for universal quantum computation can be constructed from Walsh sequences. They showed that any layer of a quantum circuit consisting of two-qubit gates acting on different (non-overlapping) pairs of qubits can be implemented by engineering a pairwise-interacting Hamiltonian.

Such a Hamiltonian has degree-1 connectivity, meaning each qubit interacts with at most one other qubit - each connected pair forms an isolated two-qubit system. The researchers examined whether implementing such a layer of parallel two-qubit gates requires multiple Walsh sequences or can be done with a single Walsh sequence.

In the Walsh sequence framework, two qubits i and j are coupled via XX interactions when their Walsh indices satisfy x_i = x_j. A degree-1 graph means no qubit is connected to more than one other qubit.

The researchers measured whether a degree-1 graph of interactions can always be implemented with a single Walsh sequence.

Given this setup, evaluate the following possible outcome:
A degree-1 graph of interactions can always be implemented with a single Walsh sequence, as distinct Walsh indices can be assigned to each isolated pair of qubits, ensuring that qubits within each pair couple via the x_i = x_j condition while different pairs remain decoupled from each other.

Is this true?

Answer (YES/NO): NO